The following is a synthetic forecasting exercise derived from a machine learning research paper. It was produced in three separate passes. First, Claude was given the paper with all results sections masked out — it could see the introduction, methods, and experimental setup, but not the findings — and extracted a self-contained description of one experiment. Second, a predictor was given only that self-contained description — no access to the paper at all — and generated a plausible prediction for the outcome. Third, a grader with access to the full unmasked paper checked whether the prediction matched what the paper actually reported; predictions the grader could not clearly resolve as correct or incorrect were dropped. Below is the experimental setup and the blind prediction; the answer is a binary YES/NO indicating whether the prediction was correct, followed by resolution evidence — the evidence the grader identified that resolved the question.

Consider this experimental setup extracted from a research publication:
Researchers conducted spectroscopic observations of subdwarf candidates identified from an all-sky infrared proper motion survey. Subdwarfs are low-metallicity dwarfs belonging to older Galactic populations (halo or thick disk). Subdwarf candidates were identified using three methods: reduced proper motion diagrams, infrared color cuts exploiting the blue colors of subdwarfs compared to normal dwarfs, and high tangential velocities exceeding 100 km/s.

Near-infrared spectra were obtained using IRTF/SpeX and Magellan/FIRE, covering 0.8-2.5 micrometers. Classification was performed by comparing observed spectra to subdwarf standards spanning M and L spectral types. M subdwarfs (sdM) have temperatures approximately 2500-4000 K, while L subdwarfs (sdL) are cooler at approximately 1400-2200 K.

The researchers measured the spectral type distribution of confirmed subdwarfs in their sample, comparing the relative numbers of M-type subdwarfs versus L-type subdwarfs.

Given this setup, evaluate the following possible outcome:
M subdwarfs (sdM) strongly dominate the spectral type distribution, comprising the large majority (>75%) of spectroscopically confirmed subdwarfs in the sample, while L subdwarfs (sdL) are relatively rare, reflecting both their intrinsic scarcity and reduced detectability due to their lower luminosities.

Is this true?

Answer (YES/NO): NO